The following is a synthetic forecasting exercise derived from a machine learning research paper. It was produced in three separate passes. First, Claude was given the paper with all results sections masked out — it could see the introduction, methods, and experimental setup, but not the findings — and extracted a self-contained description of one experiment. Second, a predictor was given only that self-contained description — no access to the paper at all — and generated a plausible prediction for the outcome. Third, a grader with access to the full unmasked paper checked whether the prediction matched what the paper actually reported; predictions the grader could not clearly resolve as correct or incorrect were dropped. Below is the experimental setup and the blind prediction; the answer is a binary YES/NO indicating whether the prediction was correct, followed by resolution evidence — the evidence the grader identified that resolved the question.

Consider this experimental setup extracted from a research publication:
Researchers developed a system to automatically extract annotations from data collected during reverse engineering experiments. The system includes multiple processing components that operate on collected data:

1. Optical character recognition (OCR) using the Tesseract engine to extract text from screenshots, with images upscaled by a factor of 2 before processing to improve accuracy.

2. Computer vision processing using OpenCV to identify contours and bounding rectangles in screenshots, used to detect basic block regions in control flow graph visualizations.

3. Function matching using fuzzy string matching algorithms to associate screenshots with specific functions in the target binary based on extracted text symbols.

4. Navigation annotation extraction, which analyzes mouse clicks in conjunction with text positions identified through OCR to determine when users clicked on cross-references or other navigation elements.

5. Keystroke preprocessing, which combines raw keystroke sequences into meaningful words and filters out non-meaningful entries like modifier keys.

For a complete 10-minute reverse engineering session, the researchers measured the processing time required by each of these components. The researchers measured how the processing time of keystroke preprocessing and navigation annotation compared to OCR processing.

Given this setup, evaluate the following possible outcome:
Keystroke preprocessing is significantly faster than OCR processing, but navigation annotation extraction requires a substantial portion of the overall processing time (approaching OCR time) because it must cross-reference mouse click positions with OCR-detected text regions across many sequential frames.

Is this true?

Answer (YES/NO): NO